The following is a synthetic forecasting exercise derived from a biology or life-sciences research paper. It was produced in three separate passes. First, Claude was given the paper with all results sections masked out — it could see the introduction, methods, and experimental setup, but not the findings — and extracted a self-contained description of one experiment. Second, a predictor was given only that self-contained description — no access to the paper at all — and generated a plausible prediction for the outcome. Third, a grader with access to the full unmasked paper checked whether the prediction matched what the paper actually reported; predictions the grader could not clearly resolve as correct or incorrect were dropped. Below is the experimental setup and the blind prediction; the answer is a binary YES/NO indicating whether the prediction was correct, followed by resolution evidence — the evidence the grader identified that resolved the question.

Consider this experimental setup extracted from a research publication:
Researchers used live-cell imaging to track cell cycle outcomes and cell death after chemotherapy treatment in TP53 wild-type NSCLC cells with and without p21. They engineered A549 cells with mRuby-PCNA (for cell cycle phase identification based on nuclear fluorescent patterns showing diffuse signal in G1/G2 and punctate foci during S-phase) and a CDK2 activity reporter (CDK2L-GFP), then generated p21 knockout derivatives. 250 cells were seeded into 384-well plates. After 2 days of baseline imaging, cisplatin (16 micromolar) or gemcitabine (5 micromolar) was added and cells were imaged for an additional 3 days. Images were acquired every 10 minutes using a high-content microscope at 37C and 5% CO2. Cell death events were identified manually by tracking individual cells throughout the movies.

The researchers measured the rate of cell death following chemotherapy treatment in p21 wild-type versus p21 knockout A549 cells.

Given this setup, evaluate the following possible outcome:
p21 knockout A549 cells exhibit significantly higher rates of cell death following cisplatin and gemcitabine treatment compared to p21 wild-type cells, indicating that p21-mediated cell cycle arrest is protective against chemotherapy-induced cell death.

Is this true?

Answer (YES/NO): YES